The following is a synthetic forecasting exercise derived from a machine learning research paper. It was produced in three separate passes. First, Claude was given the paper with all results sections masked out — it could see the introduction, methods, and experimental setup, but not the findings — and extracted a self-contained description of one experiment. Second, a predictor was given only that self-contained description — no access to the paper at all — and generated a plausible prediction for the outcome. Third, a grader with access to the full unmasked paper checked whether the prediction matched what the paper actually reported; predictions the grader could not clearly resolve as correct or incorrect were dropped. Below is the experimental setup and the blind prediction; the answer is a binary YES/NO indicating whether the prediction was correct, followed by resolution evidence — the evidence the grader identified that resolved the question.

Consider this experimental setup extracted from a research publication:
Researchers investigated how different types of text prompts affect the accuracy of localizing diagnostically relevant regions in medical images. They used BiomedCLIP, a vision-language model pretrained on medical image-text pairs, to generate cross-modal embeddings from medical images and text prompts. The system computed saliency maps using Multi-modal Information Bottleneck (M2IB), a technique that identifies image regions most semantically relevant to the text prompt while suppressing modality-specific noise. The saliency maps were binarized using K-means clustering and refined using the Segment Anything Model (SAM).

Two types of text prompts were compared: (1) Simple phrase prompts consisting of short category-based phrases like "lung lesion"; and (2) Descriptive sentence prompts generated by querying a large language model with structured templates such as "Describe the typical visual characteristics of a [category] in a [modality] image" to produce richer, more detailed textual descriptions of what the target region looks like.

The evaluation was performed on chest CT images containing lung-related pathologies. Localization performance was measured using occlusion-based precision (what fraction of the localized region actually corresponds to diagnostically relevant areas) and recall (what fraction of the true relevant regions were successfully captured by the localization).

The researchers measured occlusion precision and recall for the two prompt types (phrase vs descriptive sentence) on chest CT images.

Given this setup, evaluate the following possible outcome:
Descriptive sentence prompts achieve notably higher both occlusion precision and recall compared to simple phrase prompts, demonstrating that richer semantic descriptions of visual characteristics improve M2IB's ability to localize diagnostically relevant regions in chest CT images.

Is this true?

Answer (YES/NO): NO